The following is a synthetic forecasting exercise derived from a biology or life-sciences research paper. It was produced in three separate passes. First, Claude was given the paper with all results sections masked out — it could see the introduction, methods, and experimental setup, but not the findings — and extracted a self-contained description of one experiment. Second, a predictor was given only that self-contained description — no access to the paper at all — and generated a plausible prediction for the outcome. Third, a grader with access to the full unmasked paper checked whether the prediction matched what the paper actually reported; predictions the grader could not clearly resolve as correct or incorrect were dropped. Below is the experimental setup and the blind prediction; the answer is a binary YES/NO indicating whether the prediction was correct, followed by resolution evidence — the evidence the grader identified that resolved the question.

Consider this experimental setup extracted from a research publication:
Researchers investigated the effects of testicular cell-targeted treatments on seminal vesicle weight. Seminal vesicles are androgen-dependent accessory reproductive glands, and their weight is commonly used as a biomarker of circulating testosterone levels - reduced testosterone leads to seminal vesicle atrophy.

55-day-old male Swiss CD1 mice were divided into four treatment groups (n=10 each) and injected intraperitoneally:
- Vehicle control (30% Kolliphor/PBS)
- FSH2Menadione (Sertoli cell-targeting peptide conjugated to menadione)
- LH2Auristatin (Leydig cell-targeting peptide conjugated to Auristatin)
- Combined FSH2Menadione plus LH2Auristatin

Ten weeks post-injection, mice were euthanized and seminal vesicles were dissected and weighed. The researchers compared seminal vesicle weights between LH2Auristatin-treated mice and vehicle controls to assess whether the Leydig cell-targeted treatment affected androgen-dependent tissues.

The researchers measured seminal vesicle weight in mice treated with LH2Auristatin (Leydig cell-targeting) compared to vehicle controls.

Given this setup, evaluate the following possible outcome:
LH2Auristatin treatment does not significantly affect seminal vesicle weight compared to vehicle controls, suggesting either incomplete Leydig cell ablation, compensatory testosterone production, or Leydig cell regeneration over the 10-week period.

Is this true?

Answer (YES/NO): YES